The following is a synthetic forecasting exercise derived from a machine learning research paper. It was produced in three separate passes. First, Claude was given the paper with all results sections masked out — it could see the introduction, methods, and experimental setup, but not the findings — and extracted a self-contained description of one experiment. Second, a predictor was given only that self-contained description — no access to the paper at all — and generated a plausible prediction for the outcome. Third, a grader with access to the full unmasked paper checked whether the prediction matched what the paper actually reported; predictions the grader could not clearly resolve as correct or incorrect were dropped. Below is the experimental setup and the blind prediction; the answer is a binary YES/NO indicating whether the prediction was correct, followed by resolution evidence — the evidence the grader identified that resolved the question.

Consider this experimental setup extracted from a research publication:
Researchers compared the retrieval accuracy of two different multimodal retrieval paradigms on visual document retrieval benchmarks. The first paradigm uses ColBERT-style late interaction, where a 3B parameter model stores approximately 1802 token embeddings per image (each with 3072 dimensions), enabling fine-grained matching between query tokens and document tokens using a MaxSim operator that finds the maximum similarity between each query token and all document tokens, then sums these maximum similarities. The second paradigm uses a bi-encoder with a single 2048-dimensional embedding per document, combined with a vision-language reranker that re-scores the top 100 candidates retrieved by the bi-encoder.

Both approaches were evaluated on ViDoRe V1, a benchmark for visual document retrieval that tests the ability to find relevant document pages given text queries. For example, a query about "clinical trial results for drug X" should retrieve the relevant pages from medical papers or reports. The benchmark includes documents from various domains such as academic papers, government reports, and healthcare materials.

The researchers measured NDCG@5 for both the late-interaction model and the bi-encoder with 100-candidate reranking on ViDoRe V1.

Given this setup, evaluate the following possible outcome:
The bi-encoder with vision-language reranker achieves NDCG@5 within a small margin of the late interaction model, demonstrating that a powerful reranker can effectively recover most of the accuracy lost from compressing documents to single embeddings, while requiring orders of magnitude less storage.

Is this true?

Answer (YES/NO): YES